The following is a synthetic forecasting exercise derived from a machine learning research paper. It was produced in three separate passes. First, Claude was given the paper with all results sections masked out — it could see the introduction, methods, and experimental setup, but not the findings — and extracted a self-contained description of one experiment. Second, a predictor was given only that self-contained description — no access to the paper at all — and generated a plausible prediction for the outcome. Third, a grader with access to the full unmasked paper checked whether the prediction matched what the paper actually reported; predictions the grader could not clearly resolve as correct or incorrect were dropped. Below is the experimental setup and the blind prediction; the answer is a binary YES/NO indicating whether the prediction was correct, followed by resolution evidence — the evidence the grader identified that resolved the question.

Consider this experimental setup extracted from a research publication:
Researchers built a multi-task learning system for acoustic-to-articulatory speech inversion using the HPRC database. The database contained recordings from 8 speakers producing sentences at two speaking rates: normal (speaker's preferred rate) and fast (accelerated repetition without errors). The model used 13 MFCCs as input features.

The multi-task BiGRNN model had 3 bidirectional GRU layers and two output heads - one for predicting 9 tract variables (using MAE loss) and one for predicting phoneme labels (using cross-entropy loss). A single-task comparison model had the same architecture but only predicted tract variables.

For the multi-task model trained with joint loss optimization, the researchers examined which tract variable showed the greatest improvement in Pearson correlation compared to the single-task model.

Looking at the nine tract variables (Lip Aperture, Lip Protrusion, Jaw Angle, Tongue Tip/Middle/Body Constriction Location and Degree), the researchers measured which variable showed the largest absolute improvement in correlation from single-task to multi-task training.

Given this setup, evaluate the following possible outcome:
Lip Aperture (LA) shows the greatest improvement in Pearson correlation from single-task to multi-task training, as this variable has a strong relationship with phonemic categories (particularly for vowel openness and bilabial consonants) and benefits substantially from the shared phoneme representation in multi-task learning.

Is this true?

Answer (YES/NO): NO